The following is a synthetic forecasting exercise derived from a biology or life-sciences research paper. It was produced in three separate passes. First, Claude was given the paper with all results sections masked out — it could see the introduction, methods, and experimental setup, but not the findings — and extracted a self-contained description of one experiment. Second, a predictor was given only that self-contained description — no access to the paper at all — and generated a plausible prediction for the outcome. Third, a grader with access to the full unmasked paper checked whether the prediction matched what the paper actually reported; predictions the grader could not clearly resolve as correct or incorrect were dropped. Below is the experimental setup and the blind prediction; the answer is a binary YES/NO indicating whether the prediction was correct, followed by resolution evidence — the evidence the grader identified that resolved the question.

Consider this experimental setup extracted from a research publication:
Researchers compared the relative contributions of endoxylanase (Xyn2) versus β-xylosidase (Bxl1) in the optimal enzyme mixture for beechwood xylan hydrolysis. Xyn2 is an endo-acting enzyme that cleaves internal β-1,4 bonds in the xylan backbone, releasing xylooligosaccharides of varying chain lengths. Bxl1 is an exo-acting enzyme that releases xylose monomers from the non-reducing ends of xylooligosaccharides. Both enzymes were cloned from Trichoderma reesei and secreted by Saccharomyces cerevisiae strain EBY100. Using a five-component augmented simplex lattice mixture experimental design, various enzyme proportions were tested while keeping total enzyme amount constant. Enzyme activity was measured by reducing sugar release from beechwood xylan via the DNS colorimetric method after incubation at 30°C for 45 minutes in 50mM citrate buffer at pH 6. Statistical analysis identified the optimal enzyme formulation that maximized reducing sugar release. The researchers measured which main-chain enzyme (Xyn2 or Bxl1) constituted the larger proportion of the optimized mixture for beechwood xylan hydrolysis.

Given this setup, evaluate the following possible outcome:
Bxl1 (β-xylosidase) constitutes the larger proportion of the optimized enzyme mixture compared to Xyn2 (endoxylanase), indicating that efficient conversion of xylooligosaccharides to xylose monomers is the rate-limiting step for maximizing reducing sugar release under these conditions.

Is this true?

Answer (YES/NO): NO